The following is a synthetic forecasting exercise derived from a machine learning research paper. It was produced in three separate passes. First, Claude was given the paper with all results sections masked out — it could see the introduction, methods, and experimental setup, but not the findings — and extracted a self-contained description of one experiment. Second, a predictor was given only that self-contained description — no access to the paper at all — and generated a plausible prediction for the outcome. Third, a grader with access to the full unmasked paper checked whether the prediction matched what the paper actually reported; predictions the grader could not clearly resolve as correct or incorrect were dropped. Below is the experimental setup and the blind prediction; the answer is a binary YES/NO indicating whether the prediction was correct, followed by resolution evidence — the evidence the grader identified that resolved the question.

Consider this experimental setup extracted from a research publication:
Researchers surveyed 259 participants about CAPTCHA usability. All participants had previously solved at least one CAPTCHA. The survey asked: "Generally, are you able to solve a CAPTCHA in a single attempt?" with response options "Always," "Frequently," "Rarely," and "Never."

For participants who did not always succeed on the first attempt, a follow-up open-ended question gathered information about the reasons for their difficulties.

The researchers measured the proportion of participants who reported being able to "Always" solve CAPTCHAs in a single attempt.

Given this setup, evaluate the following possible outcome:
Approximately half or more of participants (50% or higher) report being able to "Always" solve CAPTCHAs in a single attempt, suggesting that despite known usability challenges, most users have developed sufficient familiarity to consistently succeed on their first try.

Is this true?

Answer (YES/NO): NO